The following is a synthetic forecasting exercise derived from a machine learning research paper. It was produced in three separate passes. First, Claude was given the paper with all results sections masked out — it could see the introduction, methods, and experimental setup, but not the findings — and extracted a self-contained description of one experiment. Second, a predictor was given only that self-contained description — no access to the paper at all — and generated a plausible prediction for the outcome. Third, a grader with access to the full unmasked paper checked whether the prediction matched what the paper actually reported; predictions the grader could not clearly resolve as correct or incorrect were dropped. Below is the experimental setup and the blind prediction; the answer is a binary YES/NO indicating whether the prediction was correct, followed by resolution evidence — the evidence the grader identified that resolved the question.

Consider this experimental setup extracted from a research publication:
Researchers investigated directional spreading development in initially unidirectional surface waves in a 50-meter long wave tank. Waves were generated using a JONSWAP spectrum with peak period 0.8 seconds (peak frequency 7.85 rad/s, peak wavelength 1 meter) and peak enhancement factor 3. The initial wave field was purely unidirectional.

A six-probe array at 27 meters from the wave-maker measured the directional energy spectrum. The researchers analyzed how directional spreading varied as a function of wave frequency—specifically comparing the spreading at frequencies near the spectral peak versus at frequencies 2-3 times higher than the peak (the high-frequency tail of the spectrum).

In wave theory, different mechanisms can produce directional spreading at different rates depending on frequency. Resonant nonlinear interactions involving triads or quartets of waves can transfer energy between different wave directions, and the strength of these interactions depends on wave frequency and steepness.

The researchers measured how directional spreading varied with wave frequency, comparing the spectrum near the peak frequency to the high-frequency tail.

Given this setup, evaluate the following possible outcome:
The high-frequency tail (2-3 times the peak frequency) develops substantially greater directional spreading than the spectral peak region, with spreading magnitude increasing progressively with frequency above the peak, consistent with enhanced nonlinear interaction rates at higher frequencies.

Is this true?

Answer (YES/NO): YES